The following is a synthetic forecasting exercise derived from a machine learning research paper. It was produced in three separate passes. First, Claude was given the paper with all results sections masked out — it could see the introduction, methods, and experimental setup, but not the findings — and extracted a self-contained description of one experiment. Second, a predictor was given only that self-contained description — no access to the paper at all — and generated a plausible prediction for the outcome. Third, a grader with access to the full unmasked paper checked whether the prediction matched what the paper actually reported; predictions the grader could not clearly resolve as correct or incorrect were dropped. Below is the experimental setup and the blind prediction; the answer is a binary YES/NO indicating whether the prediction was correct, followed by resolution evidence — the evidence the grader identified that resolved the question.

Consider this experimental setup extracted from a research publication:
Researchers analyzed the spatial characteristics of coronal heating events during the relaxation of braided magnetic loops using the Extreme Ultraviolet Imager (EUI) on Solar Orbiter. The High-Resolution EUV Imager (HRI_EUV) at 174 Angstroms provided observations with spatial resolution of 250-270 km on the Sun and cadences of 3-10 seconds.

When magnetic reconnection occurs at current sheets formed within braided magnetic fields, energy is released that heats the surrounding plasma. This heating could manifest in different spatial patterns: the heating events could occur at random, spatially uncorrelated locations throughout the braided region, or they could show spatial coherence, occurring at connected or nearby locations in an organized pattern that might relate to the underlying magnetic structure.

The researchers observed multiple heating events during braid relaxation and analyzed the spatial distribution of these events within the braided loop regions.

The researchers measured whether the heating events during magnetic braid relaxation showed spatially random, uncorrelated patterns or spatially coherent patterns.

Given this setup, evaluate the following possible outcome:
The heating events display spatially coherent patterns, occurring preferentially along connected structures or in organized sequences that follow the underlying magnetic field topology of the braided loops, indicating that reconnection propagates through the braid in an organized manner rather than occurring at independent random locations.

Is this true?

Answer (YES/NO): YES